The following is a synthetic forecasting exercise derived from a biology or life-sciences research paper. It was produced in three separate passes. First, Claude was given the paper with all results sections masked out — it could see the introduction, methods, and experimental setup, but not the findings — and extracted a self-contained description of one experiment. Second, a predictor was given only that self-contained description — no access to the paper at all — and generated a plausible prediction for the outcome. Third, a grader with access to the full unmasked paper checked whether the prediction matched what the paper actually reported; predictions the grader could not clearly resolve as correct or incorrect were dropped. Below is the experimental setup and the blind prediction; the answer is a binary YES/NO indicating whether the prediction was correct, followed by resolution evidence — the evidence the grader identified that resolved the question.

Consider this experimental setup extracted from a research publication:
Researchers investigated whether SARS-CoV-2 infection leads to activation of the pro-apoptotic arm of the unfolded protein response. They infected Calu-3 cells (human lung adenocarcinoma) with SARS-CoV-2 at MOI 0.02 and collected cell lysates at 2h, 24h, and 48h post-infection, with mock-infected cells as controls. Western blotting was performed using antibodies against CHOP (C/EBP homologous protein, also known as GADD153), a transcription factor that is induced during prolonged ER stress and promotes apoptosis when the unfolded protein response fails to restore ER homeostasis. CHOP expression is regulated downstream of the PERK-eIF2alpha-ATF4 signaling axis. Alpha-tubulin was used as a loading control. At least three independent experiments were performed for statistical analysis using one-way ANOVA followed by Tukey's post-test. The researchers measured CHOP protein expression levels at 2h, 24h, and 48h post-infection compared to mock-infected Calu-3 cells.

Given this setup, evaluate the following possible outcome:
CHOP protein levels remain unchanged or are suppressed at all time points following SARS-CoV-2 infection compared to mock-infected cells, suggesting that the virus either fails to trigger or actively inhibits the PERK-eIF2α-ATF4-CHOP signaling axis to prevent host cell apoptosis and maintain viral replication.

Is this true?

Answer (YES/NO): YES